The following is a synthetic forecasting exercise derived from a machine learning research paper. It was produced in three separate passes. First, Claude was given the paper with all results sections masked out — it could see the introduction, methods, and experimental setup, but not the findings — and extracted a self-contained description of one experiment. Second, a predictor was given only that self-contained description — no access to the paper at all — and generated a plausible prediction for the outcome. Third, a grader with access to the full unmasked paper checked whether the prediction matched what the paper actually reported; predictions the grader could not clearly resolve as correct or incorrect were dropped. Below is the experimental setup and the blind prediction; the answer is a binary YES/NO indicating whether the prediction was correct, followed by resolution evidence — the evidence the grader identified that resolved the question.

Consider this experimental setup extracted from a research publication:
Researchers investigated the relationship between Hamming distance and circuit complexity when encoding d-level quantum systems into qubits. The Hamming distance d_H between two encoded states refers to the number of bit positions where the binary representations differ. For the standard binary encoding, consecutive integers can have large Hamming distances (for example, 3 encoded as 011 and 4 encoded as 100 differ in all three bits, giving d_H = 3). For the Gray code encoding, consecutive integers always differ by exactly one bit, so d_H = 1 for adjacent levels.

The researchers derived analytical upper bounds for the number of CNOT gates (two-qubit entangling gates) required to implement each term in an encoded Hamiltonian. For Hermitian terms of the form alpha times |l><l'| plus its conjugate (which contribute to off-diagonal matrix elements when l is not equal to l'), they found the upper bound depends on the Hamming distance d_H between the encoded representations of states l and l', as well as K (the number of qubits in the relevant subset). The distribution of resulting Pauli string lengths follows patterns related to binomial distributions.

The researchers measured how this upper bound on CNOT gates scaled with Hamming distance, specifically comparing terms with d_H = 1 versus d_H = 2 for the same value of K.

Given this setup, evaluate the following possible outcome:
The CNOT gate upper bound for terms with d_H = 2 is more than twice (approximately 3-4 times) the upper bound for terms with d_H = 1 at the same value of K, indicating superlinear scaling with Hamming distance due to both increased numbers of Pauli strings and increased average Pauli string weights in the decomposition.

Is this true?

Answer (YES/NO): NO